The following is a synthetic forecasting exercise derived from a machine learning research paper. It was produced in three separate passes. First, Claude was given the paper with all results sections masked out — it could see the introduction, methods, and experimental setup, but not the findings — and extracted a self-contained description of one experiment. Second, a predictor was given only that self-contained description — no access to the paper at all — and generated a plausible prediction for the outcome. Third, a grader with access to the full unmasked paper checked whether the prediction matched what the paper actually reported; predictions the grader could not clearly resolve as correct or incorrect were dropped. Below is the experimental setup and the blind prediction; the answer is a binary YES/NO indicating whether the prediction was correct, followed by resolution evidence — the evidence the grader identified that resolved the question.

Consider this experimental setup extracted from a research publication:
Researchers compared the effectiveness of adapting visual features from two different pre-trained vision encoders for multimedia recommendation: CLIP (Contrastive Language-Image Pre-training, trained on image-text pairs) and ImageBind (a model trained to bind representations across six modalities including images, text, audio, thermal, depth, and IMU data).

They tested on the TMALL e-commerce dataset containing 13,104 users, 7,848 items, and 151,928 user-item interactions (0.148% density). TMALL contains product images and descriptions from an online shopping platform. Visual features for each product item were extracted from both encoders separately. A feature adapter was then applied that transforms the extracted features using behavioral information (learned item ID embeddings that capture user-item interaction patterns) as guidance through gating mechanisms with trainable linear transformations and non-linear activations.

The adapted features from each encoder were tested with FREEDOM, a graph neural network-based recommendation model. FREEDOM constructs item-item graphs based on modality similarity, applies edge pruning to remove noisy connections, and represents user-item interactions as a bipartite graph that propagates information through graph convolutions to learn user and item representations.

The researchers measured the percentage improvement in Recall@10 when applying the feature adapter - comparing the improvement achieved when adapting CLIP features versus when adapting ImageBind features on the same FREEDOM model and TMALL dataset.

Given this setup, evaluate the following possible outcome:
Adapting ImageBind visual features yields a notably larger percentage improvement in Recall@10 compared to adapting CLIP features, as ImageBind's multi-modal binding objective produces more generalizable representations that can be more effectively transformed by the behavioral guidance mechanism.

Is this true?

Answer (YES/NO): YES